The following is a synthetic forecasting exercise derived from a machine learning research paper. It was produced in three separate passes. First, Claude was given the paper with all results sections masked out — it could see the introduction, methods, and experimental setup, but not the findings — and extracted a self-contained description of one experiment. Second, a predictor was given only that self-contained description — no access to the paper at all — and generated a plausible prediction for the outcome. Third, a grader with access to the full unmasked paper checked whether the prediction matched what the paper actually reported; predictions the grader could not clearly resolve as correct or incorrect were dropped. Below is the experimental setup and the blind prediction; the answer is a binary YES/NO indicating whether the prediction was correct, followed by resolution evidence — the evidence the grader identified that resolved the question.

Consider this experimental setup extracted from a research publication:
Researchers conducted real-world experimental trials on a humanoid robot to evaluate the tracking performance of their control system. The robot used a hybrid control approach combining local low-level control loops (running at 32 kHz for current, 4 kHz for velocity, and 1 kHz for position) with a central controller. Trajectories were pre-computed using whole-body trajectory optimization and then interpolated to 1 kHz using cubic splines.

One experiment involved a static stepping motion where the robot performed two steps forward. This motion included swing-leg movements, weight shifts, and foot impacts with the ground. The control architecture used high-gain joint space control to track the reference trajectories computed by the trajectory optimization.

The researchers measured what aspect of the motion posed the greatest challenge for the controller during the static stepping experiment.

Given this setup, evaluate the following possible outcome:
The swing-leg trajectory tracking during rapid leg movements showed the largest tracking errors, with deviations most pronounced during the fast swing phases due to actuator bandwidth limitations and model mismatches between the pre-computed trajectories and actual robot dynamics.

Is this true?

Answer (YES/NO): NO